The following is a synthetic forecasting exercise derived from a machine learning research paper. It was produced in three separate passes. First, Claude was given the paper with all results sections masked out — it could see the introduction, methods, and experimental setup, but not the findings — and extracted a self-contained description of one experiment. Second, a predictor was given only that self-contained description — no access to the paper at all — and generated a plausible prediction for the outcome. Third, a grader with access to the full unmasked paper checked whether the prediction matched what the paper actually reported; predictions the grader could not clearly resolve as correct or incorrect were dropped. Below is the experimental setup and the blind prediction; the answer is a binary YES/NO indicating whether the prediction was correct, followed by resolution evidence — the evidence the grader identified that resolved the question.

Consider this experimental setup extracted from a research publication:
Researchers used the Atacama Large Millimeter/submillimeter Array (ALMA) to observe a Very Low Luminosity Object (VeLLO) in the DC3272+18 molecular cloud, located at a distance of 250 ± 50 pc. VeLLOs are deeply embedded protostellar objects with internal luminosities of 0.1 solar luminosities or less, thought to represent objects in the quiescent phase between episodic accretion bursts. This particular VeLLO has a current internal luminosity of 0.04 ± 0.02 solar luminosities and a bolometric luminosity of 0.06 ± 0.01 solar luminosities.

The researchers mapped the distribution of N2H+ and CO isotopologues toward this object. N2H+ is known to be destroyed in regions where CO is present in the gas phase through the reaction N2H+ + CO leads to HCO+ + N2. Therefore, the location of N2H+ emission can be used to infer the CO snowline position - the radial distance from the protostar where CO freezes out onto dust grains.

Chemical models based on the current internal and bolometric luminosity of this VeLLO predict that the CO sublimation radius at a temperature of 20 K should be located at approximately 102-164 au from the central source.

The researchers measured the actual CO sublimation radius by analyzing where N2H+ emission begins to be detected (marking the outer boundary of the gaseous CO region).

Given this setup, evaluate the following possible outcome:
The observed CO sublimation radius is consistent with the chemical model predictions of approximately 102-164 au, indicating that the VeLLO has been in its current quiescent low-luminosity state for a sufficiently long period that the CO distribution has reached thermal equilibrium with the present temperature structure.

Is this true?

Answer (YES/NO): NO